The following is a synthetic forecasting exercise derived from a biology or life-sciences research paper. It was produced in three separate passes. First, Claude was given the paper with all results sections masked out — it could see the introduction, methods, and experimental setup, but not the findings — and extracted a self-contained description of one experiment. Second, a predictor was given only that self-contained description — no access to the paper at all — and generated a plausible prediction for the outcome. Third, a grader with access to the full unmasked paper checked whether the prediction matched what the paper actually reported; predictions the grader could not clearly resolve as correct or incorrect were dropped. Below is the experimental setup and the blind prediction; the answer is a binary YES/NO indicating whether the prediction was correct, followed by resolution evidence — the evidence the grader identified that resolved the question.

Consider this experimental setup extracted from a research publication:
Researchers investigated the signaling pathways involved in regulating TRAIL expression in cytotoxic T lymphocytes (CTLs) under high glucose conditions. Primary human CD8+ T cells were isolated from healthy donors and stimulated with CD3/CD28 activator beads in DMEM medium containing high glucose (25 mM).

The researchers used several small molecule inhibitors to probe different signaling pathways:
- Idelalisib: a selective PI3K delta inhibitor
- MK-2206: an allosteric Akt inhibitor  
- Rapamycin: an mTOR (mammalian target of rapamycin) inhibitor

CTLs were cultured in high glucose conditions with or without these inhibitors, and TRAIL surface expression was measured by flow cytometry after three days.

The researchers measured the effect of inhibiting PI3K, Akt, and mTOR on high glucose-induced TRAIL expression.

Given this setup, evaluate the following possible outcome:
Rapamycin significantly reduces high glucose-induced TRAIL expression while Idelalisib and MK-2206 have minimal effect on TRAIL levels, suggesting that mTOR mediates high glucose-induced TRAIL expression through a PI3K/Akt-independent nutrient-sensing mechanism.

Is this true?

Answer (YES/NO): NO